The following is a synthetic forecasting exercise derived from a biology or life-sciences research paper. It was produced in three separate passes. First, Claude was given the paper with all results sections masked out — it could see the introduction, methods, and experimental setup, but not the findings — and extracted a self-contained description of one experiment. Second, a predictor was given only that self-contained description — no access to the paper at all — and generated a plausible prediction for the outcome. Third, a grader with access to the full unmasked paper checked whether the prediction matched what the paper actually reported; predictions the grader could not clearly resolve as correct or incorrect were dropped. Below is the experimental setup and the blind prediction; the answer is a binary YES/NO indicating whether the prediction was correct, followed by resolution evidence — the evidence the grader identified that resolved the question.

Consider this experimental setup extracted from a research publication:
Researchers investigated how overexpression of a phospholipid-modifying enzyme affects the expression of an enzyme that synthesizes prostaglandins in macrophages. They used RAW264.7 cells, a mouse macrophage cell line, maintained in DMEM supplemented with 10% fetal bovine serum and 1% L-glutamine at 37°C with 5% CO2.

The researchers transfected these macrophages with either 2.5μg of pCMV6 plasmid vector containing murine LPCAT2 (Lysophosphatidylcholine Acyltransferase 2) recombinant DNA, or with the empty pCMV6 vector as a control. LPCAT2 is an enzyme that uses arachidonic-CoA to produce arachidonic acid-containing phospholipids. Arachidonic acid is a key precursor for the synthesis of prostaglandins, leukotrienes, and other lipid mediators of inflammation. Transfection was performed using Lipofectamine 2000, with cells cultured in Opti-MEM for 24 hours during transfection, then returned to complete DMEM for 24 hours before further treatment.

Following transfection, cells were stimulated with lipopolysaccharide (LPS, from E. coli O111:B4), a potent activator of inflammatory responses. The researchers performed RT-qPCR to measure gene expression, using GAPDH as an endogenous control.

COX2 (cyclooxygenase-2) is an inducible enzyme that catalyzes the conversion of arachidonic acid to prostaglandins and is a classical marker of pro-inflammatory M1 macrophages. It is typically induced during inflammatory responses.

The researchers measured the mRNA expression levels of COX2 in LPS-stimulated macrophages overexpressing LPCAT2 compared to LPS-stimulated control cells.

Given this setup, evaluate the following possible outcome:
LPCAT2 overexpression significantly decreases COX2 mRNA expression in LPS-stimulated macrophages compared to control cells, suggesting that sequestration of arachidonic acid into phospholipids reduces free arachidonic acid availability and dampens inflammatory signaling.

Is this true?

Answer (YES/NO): NO